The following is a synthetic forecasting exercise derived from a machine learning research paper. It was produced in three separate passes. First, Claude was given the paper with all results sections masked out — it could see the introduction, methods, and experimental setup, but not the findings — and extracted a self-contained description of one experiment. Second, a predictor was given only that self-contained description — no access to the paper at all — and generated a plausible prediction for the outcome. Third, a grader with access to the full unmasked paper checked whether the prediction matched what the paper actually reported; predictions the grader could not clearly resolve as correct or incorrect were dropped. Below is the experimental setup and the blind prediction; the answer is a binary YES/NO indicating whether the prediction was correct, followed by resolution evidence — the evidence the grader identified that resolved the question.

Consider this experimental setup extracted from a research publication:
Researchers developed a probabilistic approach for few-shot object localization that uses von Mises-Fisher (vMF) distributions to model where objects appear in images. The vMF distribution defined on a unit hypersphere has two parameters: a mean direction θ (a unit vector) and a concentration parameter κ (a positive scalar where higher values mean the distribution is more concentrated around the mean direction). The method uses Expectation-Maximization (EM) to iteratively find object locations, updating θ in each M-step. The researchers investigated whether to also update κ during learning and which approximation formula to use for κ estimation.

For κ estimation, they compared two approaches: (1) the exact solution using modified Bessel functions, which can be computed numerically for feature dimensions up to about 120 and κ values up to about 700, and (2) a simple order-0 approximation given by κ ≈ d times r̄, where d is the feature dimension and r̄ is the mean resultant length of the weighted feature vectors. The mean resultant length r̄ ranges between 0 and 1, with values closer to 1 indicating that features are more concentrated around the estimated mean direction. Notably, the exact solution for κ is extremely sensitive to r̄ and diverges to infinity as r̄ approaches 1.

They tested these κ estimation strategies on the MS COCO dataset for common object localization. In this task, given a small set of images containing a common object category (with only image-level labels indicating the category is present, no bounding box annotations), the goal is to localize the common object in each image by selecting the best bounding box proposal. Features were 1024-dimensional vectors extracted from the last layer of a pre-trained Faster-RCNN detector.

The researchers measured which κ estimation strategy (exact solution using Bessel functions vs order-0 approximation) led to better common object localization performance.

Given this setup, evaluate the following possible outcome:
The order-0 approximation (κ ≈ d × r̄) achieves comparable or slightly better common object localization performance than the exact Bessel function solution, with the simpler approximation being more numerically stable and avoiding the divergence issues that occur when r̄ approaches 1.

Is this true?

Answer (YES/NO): NO